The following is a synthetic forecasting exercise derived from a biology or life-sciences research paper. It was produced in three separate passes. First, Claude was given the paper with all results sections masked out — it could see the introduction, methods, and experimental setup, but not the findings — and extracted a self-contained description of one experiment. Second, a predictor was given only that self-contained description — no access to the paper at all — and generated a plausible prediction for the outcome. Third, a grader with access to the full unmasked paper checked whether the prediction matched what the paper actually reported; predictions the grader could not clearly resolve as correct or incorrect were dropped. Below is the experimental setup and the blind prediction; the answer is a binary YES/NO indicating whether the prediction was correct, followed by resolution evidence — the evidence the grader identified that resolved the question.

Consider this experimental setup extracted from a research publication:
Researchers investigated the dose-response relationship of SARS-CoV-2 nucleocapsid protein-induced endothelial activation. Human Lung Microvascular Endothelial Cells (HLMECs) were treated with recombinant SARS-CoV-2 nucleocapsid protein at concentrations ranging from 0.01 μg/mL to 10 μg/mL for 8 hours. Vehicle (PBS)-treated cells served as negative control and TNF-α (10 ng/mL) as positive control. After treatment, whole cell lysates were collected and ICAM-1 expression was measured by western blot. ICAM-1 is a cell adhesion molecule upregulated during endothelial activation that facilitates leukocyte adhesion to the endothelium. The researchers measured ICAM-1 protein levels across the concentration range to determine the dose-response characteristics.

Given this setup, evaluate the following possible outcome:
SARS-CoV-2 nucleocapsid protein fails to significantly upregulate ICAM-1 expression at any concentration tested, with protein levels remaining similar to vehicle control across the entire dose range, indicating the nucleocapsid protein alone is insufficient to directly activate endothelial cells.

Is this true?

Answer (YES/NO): NO